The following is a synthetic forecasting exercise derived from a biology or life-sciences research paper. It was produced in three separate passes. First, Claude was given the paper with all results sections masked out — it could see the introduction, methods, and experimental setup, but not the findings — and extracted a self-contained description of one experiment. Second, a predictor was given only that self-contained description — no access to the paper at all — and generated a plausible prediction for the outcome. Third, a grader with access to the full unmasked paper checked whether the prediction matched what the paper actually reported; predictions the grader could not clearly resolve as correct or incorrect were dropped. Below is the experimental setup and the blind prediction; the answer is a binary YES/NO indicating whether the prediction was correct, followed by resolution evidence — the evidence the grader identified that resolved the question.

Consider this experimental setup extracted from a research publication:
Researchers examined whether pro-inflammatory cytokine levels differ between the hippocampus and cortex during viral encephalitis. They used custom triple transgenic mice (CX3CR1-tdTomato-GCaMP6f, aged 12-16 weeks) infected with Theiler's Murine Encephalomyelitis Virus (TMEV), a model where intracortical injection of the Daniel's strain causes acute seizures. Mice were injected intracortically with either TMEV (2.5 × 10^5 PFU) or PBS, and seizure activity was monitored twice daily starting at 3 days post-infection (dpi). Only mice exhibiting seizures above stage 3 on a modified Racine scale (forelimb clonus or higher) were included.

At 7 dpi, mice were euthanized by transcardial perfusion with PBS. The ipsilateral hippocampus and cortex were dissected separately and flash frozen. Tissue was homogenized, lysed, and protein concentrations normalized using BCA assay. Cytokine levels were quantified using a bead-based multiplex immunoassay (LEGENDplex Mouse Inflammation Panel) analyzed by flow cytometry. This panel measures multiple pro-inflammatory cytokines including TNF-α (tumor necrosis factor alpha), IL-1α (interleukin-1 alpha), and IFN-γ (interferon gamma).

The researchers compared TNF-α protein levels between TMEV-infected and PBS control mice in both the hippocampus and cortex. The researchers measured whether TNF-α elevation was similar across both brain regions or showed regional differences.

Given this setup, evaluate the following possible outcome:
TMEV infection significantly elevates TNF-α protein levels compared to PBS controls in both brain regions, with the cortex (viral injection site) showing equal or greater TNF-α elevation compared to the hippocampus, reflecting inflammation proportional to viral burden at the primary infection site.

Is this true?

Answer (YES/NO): NO